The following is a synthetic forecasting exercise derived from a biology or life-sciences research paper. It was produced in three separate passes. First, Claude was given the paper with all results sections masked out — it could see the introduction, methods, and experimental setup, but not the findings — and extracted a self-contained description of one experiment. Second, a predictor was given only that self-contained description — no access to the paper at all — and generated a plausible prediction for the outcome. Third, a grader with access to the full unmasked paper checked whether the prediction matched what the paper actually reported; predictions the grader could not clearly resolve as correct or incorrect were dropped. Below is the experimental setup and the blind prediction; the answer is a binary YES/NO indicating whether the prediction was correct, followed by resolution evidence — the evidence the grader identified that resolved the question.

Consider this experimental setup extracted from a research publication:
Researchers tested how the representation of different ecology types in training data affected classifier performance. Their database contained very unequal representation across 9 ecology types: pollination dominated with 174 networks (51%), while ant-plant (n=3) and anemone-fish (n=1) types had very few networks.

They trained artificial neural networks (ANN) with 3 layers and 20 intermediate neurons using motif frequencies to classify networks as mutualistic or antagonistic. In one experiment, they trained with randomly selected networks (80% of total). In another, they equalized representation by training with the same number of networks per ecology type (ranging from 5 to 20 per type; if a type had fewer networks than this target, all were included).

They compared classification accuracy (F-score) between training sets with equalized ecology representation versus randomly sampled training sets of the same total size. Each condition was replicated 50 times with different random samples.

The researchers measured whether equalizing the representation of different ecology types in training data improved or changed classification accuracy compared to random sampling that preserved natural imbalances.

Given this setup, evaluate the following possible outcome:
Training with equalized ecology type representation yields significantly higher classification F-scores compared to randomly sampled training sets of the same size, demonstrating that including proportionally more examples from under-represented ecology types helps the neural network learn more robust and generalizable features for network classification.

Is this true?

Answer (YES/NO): NO